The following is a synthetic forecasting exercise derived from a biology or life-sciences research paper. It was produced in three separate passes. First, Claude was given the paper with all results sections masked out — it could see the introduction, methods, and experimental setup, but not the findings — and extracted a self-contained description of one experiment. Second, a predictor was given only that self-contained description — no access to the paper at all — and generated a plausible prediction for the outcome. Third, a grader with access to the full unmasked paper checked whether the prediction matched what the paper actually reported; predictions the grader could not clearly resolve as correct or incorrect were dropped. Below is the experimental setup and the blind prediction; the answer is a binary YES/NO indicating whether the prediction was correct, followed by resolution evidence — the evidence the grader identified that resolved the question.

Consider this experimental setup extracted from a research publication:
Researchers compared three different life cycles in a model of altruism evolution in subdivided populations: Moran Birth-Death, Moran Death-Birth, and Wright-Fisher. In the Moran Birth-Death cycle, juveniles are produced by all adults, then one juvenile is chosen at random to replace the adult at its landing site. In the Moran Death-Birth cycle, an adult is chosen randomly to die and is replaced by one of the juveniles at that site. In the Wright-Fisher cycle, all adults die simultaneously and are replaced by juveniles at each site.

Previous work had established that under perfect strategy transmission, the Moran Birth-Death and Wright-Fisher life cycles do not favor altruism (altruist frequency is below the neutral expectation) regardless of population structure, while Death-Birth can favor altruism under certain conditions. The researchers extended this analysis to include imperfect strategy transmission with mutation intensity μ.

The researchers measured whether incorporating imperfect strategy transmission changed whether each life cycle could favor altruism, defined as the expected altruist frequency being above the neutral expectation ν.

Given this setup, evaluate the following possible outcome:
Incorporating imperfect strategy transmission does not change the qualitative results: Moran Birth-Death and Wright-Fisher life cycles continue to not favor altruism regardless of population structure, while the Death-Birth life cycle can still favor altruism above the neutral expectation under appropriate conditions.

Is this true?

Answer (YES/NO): YES